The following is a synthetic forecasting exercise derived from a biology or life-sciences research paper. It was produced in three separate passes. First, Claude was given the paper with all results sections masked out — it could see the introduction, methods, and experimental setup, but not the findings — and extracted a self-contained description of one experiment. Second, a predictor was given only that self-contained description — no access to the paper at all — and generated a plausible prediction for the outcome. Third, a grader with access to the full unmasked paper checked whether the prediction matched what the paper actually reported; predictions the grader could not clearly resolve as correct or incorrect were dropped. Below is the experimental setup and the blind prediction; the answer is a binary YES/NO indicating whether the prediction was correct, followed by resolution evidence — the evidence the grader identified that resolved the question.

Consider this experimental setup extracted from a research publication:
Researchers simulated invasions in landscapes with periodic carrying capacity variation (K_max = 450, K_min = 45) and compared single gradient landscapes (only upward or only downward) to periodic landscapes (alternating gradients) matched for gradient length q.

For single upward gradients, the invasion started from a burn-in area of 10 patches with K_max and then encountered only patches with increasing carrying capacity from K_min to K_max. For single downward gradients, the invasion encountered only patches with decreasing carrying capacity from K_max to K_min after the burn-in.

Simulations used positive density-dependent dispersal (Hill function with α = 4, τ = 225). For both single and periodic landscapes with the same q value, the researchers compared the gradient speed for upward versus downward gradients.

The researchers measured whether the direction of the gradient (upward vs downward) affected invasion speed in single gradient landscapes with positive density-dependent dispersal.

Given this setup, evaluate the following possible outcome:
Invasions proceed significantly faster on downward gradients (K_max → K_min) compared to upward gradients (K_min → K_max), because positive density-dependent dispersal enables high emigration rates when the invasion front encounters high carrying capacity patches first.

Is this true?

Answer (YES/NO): YES